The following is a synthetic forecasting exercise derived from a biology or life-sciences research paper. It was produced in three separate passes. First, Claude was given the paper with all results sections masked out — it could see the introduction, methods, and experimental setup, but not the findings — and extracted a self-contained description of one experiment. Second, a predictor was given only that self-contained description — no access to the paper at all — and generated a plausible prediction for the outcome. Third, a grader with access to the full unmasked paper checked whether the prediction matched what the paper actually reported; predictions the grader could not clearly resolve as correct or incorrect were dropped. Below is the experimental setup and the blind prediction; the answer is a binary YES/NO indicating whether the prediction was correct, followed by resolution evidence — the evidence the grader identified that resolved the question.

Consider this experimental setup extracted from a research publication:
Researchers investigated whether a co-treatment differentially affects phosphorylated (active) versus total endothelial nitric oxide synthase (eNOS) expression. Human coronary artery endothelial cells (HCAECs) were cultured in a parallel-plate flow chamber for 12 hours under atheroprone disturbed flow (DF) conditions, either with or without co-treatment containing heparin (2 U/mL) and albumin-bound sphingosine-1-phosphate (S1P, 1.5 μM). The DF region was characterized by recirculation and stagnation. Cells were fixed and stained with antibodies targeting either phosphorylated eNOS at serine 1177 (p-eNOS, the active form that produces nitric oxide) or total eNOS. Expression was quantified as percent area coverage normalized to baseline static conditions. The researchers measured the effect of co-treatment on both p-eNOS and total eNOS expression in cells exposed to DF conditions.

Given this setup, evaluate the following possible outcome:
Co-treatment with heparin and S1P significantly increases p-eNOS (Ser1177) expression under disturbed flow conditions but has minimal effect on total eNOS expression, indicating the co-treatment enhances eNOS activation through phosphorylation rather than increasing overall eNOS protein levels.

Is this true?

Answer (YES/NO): YES